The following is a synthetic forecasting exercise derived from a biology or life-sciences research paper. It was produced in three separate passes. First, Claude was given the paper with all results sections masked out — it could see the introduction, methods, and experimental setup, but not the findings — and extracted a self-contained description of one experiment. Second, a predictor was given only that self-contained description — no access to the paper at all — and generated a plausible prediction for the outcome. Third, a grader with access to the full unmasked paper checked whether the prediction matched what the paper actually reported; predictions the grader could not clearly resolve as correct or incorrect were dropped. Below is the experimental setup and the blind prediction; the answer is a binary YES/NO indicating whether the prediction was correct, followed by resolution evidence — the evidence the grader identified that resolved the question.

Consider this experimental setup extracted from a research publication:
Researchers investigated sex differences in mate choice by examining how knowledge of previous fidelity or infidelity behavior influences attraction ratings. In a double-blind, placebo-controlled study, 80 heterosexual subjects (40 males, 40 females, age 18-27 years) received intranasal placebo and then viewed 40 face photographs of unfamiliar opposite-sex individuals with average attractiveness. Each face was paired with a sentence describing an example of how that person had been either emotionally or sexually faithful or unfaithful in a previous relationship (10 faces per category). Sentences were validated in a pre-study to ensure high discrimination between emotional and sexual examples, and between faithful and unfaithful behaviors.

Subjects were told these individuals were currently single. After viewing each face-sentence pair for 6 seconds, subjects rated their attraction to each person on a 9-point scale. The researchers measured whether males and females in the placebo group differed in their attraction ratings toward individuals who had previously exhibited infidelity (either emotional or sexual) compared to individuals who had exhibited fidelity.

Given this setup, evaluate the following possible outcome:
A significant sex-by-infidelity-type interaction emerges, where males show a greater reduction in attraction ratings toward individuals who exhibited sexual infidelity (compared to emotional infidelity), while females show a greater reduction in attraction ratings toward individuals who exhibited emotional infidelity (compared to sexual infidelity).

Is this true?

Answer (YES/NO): NO